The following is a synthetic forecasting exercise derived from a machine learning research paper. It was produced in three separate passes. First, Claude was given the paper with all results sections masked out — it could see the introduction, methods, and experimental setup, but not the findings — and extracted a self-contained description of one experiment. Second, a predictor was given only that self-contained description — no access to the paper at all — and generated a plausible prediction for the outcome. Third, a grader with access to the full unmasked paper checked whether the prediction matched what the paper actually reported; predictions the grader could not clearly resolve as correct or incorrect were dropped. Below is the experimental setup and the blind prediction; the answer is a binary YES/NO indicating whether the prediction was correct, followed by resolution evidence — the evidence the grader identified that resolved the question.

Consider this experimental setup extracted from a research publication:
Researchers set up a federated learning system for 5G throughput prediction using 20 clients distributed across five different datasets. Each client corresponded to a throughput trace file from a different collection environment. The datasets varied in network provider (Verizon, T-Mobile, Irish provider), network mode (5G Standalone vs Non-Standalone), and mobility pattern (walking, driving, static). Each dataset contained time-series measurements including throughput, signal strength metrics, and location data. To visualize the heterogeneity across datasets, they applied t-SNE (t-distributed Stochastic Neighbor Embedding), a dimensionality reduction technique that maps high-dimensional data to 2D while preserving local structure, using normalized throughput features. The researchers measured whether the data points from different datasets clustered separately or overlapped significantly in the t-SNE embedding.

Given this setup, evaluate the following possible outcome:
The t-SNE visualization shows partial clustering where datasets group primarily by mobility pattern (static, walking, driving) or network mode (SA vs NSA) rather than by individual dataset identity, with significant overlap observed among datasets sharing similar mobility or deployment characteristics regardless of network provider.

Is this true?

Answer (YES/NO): NO